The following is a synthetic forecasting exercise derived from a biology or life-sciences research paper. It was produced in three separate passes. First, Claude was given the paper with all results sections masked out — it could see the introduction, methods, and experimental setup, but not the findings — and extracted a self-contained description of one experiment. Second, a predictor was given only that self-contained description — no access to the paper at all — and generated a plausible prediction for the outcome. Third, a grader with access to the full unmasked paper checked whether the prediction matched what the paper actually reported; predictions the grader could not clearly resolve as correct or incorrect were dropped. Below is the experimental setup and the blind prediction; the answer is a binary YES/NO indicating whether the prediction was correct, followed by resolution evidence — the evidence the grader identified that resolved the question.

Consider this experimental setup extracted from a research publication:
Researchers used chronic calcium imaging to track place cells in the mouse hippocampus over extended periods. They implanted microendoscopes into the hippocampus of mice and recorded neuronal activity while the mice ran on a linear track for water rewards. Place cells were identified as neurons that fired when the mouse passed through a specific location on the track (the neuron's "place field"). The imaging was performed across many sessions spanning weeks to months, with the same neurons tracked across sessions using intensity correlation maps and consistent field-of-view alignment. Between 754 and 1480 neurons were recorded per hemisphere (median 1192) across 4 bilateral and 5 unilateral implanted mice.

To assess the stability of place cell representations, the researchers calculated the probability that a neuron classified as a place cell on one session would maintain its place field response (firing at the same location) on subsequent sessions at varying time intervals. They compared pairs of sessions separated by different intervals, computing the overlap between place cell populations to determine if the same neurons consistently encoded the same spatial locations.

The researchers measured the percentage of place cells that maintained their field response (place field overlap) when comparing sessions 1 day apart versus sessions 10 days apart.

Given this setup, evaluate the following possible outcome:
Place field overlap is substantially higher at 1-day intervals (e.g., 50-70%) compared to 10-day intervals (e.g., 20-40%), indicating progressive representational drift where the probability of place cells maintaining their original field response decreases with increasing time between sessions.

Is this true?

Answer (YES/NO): NO